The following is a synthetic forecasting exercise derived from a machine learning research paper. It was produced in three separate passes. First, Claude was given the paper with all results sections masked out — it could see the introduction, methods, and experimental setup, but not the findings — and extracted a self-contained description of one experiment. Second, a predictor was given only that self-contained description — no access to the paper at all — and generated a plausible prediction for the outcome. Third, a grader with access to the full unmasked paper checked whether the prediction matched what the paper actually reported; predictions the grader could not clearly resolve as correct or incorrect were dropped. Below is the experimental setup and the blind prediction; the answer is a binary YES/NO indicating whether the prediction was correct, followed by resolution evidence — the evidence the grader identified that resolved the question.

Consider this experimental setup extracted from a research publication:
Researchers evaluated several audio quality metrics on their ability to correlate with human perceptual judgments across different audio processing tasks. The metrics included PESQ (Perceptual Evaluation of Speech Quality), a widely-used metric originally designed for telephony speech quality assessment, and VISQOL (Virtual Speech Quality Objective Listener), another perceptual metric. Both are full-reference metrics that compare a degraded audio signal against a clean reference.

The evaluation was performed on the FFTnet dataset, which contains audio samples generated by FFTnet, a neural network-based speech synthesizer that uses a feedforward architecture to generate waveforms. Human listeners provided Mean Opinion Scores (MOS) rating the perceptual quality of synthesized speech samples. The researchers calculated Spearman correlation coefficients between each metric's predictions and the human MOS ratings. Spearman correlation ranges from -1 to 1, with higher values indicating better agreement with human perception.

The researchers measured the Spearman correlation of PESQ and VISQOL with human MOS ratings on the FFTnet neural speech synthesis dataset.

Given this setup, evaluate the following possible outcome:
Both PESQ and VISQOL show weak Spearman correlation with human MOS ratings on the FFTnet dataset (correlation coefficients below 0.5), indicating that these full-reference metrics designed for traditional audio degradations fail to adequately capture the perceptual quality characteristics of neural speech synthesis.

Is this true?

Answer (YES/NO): YES